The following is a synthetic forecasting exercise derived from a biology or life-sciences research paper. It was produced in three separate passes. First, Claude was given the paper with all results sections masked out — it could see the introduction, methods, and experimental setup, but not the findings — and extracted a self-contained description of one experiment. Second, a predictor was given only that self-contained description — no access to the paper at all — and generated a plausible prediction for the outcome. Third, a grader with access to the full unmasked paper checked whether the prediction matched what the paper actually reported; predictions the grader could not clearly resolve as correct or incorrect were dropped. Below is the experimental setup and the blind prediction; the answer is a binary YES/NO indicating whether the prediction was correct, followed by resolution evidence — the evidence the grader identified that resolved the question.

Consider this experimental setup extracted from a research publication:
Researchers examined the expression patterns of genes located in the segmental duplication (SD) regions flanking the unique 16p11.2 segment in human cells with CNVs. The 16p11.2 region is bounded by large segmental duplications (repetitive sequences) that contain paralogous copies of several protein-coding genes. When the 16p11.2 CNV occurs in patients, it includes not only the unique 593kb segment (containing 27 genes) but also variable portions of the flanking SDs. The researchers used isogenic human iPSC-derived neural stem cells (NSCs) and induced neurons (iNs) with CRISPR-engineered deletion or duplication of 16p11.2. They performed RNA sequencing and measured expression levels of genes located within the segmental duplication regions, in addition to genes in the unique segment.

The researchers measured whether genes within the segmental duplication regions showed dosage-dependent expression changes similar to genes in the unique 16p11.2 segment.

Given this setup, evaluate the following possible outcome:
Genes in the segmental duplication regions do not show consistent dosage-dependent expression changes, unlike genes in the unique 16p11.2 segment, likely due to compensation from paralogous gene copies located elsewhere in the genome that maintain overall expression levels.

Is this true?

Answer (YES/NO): NO